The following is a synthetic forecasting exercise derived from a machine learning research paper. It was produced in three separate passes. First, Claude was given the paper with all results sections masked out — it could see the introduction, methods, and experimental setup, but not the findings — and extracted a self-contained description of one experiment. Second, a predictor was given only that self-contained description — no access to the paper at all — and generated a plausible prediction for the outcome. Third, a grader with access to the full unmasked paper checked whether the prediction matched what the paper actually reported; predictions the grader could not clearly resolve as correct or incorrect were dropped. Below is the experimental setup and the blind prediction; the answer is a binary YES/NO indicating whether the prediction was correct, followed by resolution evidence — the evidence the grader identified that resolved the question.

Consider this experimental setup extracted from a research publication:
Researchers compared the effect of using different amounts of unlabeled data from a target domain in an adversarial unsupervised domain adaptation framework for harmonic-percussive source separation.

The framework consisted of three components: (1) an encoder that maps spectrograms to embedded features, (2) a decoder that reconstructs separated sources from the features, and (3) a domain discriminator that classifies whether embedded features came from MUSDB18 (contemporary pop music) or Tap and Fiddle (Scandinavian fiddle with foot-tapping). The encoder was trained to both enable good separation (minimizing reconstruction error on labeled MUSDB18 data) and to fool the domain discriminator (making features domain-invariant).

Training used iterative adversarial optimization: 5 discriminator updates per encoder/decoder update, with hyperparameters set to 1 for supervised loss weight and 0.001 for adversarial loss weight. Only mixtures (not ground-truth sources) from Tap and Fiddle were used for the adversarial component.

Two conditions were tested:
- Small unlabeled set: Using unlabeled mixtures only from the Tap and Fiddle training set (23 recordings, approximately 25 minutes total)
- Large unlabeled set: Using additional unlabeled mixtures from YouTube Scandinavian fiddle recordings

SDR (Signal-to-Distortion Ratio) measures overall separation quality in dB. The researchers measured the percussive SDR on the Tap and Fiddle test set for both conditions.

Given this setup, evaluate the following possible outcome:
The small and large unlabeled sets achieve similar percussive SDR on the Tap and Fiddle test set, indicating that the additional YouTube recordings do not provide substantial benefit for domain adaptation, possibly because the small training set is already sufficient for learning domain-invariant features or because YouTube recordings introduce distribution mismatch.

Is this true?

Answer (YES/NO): NO